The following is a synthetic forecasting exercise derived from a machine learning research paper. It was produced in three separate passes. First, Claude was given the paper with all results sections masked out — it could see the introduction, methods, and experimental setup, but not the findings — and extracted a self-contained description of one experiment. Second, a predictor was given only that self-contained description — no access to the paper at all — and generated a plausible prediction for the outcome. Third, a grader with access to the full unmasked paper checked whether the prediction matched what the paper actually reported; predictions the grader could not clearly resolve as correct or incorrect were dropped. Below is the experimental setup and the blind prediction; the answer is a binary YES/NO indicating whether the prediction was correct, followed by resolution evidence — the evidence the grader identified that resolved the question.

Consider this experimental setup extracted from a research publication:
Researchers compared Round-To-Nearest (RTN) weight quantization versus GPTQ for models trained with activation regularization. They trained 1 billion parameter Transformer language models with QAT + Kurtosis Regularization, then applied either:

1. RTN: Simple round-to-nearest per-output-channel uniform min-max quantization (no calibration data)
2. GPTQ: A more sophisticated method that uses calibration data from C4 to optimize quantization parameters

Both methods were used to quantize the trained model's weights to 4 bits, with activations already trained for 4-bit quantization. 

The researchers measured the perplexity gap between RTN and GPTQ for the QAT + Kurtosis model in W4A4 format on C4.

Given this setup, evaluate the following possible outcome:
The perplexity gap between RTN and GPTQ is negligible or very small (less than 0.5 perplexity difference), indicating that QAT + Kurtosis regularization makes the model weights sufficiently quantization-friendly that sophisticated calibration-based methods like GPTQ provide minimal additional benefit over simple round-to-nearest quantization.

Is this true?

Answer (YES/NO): YES